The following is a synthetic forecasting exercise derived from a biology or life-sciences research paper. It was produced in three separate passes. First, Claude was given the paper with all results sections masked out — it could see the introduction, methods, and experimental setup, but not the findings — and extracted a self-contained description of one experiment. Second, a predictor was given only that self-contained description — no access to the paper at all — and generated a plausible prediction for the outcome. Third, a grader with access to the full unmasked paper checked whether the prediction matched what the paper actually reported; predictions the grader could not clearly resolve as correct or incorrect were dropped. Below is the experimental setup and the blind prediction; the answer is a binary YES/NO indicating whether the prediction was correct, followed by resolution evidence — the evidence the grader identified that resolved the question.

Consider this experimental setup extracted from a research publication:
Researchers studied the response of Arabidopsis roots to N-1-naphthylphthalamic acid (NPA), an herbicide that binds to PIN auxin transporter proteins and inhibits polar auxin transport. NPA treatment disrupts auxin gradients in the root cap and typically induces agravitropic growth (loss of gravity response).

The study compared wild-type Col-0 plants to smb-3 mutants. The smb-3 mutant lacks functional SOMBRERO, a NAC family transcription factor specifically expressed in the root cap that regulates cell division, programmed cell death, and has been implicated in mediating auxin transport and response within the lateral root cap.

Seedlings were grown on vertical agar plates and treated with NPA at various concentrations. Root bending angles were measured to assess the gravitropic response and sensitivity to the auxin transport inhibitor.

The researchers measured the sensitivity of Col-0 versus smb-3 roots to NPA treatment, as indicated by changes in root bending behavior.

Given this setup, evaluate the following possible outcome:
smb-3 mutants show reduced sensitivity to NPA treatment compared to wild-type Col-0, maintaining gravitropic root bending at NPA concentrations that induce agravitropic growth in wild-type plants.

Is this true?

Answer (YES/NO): YES